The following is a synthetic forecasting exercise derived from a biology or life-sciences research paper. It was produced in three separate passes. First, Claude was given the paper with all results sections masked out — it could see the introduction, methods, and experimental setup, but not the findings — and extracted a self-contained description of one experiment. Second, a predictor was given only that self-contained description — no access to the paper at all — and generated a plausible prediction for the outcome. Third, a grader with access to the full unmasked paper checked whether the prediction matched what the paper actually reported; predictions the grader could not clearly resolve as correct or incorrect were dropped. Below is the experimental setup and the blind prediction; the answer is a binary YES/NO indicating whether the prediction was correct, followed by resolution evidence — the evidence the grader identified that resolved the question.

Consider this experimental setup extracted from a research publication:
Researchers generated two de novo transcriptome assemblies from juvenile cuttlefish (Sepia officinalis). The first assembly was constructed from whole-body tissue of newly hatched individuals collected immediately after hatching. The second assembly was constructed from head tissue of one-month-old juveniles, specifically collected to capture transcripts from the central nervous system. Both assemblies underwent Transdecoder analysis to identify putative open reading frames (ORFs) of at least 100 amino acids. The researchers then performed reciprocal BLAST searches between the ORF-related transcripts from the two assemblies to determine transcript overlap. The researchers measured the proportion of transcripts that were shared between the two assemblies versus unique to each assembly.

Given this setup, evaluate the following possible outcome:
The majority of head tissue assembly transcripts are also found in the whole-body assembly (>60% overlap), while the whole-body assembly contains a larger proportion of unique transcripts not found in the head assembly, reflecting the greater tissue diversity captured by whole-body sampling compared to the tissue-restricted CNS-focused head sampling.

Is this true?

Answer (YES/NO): NO